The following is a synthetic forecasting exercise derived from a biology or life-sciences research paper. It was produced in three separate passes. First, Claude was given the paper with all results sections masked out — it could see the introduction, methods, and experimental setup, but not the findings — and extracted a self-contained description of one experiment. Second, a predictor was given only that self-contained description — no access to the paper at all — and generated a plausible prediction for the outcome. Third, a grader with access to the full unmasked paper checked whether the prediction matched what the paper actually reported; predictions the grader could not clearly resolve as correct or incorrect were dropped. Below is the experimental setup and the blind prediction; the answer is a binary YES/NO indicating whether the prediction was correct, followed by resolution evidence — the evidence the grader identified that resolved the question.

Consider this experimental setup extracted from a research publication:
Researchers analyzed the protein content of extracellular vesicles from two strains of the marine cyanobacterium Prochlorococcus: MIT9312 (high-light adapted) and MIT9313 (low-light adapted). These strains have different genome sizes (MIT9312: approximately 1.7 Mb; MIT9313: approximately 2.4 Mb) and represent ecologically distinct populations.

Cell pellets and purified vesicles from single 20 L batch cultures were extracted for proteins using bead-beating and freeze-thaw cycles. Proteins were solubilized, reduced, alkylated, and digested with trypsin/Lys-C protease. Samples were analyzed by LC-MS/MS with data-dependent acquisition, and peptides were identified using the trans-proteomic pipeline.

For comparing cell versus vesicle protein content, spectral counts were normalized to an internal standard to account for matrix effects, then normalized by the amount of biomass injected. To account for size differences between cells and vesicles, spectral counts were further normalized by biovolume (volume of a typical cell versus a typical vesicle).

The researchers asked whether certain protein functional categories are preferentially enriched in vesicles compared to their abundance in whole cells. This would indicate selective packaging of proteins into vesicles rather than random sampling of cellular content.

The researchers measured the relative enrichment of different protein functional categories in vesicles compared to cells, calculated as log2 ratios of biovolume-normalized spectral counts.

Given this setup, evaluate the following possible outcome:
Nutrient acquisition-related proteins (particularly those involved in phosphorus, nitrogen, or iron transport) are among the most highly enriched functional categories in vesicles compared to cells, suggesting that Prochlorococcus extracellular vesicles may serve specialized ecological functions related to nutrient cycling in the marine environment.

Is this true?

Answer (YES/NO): NO